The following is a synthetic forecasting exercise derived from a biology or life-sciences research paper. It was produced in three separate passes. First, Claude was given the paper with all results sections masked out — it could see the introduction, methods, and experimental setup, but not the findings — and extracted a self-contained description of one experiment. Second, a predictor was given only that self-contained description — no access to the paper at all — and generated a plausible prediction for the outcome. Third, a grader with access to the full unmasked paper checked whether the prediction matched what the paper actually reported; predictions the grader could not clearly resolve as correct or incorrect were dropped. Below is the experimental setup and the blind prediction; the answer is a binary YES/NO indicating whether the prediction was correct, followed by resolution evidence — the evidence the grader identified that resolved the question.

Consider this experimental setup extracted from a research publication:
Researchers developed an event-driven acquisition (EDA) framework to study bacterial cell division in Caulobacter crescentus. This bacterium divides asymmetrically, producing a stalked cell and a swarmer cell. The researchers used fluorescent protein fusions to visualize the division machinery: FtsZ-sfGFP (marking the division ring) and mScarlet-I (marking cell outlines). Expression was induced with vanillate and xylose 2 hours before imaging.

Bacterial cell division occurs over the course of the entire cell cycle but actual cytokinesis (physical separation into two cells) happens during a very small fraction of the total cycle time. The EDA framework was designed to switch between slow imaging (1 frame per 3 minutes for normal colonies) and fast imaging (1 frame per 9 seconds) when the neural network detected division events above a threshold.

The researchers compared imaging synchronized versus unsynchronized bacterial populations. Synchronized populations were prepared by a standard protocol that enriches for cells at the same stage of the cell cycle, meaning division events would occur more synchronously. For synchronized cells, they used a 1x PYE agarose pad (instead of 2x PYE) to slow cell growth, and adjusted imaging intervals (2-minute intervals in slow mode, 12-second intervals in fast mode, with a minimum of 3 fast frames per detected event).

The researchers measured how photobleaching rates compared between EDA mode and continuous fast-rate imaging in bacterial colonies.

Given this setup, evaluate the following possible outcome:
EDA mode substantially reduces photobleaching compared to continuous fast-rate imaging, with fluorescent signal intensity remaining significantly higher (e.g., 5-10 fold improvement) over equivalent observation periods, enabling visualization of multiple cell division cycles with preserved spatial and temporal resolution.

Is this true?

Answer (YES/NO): NO